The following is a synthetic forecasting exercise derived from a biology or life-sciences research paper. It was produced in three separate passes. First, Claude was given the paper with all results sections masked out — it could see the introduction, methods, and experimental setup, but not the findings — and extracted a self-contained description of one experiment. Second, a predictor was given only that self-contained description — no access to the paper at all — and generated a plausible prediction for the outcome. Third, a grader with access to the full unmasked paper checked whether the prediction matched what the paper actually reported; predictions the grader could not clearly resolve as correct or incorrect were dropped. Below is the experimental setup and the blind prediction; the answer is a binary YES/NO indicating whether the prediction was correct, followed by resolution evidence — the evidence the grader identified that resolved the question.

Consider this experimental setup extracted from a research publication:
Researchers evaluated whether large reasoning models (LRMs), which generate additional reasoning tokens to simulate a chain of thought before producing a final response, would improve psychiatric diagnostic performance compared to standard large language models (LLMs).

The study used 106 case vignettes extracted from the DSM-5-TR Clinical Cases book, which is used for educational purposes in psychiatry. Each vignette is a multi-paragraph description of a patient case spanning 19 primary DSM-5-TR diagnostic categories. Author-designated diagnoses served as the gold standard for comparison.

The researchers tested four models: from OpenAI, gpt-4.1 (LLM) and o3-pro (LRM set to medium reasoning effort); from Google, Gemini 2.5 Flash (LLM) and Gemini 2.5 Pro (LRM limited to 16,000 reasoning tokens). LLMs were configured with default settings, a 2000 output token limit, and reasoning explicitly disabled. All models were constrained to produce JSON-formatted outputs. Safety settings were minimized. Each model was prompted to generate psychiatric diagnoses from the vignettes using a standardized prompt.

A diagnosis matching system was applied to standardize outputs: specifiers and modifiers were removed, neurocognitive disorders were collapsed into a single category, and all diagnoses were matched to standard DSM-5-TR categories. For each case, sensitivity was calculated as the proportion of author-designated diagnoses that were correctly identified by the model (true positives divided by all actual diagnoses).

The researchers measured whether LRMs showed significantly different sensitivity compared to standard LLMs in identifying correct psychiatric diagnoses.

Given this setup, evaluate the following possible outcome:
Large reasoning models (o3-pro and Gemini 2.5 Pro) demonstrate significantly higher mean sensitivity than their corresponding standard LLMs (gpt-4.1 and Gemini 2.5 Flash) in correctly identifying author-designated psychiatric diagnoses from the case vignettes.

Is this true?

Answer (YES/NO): NO